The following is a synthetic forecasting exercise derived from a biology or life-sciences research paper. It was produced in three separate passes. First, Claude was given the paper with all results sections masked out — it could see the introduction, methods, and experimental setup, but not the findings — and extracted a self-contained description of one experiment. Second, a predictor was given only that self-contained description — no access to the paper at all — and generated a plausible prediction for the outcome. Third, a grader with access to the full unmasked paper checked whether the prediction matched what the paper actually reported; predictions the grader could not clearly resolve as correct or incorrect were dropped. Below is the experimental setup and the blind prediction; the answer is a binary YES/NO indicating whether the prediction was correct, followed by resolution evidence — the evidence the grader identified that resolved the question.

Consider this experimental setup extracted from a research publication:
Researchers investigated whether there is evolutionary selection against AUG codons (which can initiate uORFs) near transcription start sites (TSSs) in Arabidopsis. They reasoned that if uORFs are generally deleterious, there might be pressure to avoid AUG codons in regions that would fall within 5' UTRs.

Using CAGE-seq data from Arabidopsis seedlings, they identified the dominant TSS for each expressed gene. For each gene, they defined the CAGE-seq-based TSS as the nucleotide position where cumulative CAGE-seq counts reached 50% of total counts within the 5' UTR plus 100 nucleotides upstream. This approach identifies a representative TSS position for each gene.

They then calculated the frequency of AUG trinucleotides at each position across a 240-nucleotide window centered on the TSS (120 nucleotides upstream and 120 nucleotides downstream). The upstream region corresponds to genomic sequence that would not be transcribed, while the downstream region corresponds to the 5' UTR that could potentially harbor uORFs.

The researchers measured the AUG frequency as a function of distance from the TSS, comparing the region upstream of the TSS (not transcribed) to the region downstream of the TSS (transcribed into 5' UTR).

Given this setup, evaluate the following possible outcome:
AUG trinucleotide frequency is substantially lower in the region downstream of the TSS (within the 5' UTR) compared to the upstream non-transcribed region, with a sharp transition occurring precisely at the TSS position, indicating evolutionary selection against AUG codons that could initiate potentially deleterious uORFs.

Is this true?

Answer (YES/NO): YES